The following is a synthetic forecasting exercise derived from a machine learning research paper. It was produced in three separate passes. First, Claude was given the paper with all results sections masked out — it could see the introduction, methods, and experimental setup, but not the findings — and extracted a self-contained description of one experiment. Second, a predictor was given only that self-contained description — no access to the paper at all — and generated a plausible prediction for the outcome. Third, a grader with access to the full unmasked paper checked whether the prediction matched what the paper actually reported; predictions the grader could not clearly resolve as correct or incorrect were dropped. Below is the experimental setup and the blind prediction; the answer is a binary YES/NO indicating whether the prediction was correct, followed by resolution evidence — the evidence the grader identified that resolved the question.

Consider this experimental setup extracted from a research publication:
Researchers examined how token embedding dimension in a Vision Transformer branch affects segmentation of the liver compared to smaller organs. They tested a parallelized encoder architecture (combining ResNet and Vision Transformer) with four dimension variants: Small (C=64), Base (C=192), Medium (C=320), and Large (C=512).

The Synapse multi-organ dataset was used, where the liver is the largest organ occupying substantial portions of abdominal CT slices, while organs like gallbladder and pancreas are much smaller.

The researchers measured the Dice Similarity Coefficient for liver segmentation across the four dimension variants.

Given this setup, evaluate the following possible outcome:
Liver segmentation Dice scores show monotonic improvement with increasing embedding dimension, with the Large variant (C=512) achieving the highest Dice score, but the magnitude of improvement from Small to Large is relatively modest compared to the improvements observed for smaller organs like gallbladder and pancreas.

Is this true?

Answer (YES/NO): NO